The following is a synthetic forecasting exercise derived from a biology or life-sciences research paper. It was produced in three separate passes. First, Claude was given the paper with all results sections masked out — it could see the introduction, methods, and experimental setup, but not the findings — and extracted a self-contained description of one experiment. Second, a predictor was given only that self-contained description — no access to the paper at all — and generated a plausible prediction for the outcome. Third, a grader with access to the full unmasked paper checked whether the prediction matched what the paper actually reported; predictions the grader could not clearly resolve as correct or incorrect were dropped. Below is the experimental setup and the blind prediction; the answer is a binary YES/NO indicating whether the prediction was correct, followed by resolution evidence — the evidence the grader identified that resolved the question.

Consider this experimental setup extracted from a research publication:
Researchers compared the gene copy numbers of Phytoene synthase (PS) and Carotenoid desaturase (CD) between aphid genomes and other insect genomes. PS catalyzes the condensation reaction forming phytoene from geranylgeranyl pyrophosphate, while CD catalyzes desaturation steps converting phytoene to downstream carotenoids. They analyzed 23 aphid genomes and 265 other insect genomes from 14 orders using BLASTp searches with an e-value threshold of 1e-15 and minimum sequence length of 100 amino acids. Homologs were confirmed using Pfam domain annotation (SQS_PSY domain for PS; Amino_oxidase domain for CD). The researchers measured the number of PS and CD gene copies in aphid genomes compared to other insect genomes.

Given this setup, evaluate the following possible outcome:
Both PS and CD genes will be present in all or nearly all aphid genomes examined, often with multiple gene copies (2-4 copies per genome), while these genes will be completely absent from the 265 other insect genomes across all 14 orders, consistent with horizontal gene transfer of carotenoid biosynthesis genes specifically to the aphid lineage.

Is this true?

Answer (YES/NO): NO